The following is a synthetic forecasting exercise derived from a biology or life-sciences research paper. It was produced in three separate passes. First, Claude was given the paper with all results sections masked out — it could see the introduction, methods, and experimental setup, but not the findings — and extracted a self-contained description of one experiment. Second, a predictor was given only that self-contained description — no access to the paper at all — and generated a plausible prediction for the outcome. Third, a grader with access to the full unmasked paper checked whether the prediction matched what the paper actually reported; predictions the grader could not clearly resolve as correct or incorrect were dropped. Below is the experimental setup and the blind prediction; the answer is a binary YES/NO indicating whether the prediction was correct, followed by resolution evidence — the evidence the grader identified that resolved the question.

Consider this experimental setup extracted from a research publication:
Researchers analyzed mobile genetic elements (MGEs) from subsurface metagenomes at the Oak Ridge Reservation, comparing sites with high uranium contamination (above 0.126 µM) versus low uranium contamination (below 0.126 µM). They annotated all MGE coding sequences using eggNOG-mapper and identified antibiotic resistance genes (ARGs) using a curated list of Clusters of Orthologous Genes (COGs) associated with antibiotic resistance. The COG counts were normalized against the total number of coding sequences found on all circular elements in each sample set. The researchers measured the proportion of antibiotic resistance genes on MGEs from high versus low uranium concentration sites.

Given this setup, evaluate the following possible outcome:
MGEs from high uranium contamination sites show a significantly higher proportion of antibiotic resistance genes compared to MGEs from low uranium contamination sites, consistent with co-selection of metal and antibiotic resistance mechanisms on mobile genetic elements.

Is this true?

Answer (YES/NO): NO